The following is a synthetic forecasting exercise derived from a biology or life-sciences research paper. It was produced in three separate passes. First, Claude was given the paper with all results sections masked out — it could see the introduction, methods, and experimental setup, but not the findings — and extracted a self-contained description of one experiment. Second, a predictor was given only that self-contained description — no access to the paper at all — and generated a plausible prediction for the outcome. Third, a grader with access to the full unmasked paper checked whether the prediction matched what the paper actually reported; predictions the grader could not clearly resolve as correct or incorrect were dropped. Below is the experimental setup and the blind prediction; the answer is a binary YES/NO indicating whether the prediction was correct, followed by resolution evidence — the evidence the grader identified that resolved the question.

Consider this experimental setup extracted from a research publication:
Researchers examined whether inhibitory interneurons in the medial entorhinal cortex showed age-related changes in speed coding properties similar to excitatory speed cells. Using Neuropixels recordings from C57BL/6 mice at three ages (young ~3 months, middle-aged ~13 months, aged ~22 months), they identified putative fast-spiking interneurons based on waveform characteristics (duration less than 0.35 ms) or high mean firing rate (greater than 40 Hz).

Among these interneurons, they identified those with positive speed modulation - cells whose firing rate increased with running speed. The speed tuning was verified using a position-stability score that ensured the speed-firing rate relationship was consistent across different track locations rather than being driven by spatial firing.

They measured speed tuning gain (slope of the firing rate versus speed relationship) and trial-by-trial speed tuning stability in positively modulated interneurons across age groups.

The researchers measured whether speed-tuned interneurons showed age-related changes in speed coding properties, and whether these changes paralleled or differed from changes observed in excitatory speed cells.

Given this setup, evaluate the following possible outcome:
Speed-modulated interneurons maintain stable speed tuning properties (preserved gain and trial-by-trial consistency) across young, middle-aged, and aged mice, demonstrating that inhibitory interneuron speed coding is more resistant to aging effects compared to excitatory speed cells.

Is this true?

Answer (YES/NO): NO